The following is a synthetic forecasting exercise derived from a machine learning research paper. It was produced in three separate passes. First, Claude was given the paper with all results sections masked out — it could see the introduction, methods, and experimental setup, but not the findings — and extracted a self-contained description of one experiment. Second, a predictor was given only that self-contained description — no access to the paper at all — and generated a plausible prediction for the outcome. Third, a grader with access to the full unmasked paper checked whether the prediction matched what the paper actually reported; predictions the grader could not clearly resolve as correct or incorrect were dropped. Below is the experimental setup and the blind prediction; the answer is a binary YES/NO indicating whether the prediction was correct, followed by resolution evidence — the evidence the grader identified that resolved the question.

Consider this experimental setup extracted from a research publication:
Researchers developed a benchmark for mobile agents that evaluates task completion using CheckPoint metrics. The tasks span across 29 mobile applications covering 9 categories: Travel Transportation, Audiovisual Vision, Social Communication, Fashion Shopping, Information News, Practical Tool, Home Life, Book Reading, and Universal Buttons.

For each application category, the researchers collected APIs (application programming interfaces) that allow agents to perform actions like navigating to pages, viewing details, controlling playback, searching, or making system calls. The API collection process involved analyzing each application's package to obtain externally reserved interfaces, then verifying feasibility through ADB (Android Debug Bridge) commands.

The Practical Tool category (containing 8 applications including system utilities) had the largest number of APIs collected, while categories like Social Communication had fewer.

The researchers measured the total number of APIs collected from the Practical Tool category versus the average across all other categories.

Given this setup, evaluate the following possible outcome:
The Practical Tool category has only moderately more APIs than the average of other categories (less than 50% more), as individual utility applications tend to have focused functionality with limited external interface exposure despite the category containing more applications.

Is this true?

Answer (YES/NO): NO